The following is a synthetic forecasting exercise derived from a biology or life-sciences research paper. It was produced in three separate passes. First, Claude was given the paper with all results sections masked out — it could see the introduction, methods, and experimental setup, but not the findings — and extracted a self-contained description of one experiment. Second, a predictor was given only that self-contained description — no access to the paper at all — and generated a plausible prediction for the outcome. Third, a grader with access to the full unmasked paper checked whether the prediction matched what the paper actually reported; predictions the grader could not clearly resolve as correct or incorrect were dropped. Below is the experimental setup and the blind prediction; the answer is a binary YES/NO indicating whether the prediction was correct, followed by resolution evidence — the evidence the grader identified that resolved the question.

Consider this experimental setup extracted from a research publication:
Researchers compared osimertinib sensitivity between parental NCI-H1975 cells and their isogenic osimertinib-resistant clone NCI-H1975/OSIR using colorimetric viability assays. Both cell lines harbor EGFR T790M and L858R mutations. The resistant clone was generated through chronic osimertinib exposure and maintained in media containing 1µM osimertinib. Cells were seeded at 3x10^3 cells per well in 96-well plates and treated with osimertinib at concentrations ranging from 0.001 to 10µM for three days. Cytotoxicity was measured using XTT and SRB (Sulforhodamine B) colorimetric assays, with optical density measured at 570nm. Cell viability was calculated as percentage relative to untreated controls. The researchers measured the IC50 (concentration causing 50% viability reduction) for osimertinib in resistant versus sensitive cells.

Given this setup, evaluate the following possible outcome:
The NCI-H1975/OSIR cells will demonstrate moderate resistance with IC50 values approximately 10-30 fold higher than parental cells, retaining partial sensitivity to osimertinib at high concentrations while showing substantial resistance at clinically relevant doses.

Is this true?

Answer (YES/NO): NO